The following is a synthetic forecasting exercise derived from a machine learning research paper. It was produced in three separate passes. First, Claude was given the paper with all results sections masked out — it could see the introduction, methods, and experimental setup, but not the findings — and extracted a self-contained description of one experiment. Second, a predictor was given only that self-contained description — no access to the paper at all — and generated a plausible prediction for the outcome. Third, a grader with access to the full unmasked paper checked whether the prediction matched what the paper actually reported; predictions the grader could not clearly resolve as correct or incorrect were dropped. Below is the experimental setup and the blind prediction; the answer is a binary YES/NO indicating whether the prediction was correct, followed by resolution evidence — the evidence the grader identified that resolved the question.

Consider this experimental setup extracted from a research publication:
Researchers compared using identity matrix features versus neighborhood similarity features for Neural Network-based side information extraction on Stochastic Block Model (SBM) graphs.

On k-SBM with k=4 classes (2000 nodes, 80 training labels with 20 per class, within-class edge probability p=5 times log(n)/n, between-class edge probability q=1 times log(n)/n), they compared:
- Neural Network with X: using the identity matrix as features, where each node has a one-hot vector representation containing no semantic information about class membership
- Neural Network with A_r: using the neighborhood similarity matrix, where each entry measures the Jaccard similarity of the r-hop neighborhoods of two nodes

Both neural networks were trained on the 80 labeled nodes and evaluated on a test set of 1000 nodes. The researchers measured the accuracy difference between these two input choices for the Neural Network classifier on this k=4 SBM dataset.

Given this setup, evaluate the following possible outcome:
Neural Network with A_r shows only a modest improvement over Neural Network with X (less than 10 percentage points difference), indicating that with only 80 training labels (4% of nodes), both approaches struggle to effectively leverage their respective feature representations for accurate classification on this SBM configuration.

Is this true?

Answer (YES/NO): NO